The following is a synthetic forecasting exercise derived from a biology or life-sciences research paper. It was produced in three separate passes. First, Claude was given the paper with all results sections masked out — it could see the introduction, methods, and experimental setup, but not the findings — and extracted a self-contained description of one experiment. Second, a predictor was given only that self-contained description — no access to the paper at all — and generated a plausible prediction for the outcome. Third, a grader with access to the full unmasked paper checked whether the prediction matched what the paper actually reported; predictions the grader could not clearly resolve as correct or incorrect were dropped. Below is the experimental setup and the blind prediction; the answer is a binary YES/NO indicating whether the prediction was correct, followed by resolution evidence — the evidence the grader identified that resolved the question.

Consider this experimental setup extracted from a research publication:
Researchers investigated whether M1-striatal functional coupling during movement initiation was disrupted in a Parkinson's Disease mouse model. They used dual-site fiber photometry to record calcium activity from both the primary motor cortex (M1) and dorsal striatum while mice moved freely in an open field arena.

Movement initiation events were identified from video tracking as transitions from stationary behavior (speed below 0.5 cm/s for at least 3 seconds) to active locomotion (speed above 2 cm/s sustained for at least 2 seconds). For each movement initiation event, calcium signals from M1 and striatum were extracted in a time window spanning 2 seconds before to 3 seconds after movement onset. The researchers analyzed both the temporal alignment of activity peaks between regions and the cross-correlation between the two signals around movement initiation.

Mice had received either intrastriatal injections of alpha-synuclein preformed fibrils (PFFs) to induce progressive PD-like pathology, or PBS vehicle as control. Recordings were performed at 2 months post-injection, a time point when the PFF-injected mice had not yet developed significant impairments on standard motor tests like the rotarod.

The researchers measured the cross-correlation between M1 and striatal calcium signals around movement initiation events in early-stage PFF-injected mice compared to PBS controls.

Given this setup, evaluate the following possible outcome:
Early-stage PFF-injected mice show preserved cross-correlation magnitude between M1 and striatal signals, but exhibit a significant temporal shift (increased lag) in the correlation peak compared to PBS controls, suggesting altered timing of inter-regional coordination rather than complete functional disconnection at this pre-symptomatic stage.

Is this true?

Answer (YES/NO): NO